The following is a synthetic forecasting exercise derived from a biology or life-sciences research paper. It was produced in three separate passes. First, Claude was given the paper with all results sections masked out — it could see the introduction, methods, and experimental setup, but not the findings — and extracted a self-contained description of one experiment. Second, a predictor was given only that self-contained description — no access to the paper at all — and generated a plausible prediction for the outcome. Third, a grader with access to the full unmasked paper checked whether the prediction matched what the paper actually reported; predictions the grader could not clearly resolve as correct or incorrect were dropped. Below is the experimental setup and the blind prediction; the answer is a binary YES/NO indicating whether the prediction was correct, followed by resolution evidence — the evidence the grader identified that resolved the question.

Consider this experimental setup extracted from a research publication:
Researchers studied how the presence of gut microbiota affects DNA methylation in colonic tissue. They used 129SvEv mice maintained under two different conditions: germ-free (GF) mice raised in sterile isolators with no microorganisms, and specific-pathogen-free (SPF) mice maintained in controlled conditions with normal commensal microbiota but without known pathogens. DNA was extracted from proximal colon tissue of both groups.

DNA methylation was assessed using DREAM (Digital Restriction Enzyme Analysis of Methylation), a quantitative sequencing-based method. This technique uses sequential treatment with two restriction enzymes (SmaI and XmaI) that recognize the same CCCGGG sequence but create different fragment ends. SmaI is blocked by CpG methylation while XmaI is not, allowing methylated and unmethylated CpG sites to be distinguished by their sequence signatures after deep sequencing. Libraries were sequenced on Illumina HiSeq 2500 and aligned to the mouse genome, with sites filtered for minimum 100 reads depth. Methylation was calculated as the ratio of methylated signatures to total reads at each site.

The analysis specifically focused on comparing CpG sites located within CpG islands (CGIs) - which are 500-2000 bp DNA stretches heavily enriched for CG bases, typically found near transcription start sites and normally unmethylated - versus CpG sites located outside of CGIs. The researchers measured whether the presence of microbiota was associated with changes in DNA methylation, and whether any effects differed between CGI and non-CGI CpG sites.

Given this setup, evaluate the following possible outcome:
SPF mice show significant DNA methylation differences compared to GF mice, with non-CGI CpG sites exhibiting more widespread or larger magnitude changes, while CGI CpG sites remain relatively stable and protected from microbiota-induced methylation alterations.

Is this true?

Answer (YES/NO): YES